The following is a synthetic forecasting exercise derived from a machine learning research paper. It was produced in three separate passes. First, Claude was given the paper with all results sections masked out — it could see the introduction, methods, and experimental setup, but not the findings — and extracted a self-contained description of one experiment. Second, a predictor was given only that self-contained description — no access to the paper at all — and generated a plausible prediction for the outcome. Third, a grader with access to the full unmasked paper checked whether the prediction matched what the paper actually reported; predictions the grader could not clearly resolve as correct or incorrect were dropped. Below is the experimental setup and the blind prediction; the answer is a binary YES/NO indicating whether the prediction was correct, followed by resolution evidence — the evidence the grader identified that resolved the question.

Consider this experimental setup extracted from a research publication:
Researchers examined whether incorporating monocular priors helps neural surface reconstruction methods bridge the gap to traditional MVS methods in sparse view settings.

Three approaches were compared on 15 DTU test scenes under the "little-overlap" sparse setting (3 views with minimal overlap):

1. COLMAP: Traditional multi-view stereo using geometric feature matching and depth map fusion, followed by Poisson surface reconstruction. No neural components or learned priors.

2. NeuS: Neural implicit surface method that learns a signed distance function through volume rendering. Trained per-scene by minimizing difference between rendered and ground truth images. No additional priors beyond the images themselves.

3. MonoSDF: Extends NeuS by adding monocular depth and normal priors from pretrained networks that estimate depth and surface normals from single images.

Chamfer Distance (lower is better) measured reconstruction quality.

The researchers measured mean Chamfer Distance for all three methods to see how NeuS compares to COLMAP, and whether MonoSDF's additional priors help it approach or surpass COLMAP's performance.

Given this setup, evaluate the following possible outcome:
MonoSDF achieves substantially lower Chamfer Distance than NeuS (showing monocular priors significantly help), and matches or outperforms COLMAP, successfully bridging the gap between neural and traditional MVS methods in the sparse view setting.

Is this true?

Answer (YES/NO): YES